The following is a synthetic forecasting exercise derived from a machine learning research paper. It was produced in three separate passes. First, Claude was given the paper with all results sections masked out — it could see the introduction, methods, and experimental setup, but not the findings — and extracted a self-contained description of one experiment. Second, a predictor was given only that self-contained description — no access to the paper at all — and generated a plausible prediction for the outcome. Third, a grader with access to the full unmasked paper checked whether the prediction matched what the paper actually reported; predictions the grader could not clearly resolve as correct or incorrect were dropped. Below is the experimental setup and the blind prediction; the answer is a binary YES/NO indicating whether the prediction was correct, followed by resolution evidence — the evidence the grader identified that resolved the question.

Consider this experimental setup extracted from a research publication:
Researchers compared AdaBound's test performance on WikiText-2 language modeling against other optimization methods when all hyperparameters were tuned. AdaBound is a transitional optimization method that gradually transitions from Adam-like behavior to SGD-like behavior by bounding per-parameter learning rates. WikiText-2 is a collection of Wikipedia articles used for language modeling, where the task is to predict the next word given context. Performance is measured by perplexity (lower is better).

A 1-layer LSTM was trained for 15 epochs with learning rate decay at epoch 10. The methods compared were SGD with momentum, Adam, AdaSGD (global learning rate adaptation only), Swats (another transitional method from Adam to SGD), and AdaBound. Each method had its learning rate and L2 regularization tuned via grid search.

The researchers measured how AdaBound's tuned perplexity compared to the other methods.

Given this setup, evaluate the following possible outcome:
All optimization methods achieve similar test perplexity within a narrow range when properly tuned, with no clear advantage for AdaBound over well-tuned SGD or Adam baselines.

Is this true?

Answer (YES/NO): NO